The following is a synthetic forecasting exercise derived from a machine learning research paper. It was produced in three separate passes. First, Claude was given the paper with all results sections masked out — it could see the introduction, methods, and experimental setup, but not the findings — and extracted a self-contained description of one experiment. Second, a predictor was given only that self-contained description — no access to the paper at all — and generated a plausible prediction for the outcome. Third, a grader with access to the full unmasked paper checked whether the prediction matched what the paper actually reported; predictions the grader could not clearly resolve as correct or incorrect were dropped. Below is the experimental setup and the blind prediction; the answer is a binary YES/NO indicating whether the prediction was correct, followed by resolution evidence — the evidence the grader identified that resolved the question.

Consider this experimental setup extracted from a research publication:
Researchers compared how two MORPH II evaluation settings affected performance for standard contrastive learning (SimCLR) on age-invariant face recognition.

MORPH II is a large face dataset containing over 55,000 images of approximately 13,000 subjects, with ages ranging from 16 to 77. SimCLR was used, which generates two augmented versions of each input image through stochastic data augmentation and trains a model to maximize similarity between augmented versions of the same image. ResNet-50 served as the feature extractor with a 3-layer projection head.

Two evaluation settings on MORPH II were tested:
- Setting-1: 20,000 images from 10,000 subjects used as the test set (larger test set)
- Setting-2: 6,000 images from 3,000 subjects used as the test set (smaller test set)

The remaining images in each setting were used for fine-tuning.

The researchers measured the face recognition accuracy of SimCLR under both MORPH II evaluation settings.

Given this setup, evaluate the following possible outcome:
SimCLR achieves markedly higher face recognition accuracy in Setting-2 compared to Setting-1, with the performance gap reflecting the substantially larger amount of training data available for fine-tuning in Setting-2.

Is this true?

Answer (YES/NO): NO